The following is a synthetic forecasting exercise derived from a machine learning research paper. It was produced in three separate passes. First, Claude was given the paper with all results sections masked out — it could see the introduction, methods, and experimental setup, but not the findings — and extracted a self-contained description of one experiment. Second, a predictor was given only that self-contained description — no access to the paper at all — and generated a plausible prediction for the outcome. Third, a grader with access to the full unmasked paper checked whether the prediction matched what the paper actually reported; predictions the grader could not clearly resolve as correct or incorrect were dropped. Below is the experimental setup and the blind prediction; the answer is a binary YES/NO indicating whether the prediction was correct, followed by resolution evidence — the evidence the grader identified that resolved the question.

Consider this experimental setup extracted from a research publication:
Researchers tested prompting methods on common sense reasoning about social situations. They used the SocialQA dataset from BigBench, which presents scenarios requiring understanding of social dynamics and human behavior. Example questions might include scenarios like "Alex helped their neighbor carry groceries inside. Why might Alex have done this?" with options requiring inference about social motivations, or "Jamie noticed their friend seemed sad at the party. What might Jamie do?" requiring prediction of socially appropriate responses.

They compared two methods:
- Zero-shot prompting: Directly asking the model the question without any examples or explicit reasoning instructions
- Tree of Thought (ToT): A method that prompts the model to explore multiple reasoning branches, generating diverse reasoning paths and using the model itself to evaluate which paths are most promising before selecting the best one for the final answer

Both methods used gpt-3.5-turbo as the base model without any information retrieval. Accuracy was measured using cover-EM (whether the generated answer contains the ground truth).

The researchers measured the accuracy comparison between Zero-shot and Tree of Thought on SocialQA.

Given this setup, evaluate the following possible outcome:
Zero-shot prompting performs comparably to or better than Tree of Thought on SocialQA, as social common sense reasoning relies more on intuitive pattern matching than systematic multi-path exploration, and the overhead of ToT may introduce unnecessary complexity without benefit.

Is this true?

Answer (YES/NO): YES